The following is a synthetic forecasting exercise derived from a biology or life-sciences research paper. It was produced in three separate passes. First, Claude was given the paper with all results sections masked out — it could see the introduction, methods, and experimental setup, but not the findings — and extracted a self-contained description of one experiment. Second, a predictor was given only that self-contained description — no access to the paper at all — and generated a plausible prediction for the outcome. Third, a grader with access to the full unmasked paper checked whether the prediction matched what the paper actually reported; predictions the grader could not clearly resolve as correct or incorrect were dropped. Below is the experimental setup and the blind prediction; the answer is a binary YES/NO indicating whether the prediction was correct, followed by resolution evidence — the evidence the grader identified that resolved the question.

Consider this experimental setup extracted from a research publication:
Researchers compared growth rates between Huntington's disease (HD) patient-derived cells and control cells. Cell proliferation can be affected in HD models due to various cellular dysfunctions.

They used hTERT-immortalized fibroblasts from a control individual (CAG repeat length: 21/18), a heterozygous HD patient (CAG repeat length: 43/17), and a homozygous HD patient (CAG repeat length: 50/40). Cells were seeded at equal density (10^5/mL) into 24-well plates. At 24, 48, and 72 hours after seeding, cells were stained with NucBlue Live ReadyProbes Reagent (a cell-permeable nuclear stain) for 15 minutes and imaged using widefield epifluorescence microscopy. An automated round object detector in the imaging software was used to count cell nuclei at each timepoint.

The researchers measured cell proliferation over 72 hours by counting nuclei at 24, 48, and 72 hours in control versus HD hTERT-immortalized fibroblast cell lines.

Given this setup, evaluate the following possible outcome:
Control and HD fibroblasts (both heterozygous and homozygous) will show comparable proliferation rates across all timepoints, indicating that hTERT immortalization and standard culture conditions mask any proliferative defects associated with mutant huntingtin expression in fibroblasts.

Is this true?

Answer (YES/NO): NO